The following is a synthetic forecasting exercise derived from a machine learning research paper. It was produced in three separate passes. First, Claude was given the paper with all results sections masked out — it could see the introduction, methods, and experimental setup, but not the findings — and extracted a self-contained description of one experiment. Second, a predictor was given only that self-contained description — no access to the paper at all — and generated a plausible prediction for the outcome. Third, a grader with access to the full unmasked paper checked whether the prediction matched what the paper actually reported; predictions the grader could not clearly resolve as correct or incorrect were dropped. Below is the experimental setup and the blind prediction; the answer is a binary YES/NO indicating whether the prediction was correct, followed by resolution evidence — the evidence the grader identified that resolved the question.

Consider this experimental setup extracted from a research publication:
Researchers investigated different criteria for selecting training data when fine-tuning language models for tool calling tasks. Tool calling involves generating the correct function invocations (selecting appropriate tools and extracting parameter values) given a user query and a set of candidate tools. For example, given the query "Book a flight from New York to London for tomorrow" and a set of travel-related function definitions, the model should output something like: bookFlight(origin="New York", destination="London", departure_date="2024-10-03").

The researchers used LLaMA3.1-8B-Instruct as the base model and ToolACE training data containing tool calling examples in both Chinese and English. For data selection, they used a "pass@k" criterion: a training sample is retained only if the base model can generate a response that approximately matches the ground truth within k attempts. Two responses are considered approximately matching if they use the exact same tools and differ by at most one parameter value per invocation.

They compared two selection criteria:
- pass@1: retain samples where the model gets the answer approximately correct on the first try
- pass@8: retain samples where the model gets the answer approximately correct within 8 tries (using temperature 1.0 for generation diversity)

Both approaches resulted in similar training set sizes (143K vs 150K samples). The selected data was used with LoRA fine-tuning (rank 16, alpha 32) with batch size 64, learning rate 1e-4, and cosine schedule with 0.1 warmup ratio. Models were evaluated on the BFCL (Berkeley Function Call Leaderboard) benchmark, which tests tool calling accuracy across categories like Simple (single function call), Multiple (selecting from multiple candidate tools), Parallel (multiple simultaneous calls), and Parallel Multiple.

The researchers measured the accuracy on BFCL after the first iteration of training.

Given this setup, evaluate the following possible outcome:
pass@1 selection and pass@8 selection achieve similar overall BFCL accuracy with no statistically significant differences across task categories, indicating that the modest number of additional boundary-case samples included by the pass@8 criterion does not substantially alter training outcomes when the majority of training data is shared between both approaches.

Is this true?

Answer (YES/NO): NO